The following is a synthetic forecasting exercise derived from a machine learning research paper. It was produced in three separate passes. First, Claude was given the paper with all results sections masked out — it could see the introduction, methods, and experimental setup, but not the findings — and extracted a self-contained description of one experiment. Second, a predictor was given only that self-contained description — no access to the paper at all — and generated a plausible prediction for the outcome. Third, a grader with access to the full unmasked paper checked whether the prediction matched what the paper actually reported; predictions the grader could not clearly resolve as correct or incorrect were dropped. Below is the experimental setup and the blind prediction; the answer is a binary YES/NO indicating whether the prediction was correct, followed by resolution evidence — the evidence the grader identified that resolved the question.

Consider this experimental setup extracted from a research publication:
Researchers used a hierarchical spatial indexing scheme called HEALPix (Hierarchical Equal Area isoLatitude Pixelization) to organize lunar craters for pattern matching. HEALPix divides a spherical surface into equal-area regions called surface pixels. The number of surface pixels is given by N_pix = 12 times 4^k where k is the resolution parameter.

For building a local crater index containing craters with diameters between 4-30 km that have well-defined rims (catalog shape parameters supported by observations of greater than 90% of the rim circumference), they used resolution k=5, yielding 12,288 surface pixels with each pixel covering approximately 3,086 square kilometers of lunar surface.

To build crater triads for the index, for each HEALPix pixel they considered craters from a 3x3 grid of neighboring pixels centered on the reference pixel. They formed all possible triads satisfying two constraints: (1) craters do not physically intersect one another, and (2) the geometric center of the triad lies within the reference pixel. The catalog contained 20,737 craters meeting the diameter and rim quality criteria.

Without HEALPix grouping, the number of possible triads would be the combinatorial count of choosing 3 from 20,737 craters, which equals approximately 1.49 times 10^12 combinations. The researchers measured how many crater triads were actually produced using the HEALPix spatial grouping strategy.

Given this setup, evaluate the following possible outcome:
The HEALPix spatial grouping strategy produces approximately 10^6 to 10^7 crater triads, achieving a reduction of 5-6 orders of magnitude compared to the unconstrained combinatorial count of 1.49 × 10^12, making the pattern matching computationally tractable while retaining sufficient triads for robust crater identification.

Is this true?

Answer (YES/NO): YES